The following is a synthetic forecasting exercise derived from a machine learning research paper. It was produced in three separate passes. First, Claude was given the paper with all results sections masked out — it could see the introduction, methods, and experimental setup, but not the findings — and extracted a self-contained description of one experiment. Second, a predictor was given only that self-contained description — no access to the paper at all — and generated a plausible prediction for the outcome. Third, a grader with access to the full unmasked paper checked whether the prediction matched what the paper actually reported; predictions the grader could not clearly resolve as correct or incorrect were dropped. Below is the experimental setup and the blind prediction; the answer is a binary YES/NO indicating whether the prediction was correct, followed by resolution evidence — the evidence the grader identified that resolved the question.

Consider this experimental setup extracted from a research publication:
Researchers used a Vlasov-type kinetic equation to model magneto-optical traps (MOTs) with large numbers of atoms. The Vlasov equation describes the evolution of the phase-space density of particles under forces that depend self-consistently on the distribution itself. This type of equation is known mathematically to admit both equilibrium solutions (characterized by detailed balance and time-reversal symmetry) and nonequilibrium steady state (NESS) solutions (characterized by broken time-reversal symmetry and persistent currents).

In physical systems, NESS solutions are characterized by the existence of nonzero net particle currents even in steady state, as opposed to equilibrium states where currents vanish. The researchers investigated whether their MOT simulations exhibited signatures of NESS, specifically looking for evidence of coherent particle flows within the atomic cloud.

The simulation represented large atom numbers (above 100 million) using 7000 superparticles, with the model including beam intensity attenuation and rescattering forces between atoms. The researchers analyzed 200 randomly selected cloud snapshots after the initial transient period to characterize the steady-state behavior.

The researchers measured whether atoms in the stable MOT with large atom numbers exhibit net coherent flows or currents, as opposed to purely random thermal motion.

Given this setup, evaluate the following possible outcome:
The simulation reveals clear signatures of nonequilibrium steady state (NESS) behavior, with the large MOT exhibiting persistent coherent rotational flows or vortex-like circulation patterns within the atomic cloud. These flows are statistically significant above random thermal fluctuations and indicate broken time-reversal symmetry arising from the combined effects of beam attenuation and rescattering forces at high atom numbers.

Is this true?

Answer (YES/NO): YES